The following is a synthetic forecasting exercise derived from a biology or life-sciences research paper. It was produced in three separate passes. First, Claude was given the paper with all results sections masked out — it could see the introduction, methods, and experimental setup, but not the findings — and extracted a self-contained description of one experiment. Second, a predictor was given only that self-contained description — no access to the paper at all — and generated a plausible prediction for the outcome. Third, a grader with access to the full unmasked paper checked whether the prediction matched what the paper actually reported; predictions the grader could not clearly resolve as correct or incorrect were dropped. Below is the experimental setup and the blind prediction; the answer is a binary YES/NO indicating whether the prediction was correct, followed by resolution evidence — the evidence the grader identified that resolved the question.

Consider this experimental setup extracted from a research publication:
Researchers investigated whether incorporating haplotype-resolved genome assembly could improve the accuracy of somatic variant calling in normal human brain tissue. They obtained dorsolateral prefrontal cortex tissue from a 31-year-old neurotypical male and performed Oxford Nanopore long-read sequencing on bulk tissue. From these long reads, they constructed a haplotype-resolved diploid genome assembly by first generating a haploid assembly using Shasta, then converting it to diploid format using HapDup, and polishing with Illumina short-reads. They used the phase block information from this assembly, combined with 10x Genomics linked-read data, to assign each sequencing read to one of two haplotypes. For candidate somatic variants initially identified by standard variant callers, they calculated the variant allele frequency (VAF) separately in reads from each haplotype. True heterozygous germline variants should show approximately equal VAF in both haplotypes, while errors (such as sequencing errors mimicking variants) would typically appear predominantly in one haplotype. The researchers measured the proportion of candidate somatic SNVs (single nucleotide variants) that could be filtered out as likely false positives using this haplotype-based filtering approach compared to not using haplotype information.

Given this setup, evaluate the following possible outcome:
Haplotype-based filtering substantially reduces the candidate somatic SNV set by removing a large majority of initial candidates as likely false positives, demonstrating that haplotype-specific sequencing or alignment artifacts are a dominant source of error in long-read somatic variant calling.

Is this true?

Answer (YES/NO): YES